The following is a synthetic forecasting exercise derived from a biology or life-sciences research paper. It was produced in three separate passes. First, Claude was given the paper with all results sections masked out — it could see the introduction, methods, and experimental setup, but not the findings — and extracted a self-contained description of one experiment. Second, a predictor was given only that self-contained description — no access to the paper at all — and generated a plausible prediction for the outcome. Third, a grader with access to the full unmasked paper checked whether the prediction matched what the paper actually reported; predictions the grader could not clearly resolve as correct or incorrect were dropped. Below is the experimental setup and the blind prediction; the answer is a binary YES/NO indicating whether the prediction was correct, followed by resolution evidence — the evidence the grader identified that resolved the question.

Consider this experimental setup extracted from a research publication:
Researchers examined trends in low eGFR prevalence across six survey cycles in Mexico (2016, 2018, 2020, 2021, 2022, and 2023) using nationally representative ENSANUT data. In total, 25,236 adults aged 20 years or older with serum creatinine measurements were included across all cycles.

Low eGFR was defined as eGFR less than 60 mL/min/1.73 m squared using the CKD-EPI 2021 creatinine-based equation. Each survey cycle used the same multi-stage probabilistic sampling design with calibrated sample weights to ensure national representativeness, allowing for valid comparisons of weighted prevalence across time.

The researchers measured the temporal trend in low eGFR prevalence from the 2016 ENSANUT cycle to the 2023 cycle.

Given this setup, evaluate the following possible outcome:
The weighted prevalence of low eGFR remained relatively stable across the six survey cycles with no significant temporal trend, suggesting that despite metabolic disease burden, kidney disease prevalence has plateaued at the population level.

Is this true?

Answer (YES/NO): NO